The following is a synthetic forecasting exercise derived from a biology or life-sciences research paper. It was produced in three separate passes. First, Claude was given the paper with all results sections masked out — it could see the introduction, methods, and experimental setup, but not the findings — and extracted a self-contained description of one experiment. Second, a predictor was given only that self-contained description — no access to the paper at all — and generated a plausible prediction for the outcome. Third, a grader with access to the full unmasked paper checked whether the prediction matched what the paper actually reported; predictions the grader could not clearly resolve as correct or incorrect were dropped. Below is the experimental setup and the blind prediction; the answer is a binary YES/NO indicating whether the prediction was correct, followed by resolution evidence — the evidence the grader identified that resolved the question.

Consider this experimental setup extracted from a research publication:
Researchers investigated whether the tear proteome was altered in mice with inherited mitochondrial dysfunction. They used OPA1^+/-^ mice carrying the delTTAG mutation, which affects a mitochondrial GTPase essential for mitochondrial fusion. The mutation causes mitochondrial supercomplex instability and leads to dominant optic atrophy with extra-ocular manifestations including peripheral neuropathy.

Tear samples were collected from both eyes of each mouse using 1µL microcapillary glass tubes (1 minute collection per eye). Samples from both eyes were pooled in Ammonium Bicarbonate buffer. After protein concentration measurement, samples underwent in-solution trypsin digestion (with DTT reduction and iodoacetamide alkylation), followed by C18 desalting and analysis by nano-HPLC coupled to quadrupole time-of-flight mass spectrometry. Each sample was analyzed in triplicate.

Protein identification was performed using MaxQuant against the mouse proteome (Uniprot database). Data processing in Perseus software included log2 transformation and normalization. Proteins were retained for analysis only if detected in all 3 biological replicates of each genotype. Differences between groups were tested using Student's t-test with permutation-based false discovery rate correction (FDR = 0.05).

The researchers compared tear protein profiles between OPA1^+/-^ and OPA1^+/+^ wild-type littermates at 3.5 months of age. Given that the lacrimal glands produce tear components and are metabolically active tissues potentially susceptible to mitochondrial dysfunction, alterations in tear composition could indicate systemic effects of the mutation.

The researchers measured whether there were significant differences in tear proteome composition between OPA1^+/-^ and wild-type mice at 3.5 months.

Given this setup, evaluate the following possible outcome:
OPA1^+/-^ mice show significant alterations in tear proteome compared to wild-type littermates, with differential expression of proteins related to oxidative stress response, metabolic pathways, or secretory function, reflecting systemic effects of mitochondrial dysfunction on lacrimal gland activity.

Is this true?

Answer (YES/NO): NO